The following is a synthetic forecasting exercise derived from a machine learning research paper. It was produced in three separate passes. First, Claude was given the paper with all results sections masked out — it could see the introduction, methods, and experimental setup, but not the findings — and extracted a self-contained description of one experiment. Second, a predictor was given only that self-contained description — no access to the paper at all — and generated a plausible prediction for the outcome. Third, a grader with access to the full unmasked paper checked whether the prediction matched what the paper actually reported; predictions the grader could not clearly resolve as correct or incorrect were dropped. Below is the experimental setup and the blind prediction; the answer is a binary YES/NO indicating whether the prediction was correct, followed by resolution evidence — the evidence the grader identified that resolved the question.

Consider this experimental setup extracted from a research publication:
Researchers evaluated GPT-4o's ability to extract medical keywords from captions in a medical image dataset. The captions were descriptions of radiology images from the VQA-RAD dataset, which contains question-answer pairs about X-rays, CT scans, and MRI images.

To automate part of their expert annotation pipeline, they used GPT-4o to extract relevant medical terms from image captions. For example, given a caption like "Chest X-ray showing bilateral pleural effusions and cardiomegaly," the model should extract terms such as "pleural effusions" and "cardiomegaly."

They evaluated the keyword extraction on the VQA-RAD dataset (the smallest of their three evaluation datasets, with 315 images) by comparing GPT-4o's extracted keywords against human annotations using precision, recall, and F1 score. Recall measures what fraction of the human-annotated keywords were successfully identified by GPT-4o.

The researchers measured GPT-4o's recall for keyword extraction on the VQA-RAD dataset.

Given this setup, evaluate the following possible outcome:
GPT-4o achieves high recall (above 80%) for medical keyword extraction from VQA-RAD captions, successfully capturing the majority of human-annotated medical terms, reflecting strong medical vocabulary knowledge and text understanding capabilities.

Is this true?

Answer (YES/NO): YES